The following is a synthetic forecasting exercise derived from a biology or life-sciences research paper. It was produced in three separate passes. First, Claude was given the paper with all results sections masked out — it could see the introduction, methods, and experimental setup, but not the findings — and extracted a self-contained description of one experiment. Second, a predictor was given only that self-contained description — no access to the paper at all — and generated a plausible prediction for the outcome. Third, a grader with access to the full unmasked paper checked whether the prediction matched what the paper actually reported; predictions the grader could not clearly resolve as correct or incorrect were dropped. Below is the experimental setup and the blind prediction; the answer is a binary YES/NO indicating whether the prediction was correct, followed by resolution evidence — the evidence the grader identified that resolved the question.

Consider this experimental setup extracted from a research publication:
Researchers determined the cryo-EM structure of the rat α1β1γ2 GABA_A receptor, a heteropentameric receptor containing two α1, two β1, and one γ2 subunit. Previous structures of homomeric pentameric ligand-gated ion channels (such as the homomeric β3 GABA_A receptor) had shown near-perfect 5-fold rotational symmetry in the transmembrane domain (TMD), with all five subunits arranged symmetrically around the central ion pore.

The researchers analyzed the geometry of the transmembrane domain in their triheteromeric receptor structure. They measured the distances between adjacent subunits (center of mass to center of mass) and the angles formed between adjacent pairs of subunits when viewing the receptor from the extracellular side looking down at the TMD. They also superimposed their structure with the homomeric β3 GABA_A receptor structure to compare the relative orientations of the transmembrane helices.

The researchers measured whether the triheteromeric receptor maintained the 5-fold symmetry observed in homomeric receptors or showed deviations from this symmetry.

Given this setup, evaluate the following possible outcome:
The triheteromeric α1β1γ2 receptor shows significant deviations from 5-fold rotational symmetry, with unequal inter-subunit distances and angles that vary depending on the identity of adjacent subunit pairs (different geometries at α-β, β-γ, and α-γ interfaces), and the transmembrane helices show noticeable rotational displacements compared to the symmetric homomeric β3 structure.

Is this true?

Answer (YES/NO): NO